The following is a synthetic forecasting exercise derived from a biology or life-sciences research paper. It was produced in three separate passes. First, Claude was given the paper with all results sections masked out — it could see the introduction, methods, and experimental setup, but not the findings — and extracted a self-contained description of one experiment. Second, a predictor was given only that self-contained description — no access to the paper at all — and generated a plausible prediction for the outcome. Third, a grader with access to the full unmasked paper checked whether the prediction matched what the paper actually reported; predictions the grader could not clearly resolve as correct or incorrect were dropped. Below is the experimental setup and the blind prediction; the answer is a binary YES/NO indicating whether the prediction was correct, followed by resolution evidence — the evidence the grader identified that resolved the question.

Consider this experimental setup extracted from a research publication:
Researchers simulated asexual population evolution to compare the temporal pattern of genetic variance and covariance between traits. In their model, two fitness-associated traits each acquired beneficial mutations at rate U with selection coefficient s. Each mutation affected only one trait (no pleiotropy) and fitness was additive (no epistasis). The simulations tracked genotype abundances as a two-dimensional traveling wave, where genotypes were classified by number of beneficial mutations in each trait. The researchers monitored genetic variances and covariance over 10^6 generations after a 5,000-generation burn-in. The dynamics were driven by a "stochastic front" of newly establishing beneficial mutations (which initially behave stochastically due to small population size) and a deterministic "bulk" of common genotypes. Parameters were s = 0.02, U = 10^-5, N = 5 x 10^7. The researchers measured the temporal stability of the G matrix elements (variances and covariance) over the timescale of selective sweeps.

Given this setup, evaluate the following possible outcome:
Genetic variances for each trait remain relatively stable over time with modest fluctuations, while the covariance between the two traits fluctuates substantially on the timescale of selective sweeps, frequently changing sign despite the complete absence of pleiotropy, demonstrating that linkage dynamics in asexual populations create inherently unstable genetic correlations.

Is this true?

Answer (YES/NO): NO